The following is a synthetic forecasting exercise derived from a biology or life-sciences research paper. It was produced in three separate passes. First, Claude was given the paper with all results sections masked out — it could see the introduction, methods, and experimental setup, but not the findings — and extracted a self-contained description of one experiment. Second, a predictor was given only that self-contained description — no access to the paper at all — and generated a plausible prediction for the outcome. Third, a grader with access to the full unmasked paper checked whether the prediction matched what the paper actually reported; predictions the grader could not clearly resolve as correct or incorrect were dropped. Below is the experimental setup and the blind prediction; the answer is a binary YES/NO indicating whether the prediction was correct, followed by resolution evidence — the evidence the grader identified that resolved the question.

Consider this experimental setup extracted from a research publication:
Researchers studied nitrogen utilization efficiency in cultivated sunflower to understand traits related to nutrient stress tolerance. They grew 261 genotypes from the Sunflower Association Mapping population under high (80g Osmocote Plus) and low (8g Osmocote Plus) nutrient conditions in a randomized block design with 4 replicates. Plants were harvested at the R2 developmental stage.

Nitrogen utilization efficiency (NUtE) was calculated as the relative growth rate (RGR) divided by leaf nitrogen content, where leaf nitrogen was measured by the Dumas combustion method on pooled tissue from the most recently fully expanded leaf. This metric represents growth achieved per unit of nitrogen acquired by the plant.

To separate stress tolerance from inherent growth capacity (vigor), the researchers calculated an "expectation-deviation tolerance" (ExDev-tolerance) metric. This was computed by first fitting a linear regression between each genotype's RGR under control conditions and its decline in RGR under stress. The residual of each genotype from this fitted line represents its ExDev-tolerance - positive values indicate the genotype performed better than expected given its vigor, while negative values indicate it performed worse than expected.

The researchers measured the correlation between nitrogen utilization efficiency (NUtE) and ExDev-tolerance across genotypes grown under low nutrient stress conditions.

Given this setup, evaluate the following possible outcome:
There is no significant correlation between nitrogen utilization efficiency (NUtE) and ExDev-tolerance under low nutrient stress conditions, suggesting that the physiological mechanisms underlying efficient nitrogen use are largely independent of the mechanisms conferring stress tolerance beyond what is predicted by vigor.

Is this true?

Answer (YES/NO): NO